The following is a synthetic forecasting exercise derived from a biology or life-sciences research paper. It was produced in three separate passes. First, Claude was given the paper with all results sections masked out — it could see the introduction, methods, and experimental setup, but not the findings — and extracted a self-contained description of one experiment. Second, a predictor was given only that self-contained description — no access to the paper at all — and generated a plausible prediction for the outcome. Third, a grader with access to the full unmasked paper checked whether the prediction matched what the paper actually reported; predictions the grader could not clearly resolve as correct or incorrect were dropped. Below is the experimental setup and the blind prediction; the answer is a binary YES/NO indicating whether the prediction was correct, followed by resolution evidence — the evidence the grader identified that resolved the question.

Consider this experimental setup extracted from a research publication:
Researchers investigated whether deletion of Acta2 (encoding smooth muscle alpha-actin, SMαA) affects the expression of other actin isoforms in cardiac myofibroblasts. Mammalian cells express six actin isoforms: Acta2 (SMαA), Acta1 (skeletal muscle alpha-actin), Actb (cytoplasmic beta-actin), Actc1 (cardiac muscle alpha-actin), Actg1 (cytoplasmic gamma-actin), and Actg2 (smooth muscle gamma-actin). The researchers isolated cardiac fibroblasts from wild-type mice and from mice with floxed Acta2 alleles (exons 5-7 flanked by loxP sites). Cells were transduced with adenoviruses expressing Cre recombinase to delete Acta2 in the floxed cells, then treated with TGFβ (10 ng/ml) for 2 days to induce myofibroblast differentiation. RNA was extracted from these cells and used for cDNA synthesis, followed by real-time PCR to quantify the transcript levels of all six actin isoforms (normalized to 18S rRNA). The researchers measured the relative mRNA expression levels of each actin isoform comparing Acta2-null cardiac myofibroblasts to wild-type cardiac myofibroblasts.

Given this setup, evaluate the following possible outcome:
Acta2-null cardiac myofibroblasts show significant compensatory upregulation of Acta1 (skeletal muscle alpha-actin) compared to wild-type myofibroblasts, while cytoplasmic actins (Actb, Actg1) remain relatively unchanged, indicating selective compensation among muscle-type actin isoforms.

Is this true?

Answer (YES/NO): NO